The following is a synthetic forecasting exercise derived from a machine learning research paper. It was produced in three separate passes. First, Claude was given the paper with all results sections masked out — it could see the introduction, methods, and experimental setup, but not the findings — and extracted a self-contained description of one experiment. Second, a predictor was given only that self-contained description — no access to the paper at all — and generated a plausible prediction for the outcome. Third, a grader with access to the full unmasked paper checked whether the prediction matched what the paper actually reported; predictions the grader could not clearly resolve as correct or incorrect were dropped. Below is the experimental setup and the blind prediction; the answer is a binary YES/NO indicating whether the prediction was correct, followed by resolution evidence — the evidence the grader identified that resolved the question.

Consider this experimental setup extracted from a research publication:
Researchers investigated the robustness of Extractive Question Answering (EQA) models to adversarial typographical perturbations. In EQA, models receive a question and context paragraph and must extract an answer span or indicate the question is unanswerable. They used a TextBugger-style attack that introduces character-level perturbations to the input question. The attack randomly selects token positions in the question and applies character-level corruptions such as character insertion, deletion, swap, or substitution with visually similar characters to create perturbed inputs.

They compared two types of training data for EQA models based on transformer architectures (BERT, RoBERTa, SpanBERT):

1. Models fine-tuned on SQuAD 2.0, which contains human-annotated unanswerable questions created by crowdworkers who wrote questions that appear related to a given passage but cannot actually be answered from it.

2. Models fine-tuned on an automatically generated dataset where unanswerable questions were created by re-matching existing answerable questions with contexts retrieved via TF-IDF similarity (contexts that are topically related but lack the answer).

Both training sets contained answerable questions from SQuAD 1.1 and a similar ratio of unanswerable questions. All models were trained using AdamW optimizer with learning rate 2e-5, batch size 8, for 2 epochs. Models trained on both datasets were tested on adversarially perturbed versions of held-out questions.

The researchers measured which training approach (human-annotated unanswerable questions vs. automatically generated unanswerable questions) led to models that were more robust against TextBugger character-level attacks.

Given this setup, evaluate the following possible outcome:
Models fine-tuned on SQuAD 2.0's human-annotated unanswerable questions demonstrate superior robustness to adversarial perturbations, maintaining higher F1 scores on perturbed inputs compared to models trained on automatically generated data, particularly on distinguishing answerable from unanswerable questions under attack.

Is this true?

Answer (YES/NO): YES